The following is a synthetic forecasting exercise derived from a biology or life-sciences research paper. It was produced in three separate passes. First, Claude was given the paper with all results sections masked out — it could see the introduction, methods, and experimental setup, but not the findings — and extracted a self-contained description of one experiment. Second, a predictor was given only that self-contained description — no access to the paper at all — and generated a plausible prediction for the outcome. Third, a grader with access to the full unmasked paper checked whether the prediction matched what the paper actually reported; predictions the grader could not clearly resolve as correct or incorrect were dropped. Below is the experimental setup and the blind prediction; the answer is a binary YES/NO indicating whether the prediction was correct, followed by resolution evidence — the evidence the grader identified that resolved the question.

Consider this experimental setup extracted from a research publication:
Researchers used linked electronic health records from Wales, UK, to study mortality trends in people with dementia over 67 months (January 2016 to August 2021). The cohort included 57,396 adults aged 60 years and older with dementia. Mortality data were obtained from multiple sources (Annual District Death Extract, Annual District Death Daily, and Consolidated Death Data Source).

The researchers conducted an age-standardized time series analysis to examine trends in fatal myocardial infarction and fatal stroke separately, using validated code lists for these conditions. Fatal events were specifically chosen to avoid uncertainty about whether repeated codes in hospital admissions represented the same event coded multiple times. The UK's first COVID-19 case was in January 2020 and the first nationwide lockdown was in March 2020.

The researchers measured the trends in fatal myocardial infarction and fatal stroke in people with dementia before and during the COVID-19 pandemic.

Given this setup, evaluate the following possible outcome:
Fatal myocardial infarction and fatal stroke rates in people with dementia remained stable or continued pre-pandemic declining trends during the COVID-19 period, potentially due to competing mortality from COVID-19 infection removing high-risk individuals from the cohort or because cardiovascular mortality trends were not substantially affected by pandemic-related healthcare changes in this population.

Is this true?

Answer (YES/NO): NO